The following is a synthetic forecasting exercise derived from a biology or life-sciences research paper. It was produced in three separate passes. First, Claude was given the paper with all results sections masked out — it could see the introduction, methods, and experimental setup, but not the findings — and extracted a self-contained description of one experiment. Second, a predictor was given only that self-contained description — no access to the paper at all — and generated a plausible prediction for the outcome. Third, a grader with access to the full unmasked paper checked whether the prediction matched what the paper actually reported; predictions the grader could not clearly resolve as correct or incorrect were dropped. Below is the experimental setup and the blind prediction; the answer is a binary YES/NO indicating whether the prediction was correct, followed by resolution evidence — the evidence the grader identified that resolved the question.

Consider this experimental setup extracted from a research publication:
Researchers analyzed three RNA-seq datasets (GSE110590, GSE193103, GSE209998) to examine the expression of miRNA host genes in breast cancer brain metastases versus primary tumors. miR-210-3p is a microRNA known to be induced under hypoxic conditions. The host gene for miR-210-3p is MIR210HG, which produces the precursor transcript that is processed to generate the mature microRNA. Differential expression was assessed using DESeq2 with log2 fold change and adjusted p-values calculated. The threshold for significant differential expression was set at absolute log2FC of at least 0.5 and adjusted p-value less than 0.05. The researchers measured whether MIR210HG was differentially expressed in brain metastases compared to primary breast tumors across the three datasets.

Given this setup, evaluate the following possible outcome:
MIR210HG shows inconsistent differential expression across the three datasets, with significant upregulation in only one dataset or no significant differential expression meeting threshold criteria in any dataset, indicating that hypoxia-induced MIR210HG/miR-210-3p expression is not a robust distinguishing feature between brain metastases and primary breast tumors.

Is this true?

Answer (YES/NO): YES